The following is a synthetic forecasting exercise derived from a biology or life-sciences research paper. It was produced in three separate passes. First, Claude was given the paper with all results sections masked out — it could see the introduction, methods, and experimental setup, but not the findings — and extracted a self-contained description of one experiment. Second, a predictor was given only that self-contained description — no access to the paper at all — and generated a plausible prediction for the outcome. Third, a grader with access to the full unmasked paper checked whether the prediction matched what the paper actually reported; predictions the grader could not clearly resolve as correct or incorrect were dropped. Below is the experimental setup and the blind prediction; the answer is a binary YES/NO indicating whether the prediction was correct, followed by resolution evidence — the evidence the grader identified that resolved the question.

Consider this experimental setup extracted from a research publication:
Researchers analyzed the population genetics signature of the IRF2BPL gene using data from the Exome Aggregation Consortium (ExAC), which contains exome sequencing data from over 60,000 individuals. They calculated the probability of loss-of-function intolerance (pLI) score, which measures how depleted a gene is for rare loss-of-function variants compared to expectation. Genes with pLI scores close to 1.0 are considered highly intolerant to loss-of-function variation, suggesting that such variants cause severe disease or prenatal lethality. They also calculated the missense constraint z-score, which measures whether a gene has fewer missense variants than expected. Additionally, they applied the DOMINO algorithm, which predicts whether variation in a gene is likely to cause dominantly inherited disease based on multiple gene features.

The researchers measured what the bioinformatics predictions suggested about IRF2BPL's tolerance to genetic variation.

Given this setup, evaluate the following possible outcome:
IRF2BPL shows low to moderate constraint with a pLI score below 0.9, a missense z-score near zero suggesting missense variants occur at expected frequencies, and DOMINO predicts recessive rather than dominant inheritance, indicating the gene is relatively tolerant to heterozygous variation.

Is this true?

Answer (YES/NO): NO